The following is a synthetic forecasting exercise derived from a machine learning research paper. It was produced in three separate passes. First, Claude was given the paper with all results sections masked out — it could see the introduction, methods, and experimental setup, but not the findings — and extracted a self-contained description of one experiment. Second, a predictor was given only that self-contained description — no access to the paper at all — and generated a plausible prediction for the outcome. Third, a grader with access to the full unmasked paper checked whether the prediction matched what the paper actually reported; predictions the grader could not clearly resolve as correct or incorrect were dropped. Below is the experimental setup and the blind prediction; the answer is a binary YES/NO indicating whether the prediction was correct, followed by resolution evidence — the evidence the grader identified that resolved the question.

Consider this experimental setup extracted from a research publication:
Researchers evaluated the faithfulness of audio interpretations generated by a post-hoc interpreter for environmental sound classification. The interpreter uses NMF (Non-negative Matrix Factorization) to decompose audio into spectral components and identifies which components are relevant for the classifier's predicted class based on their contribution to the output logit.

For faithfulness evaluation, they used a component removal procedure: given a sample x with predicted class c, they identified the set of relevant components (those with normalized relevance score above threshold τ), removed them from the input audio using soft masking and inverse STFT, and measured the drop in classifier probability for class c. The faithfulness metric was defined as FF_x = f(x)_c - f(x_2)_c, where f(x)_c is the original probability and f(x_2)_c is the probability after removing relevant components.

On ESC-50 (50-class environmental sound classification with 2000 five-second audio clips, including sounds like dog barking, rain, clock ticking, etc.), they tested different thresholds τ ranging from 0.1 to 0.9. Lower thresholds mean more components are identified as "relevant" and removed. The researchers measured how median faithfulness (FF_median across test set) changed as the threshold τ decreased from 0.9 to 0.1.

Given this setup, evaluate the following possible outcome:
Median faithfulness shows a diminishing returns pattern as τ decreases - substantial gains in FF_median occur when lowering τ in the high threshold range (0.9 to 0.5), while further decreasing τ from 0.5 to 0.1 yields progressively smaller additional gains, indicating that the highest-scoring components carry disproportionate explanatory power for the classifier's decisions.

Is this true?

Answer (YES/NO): NO